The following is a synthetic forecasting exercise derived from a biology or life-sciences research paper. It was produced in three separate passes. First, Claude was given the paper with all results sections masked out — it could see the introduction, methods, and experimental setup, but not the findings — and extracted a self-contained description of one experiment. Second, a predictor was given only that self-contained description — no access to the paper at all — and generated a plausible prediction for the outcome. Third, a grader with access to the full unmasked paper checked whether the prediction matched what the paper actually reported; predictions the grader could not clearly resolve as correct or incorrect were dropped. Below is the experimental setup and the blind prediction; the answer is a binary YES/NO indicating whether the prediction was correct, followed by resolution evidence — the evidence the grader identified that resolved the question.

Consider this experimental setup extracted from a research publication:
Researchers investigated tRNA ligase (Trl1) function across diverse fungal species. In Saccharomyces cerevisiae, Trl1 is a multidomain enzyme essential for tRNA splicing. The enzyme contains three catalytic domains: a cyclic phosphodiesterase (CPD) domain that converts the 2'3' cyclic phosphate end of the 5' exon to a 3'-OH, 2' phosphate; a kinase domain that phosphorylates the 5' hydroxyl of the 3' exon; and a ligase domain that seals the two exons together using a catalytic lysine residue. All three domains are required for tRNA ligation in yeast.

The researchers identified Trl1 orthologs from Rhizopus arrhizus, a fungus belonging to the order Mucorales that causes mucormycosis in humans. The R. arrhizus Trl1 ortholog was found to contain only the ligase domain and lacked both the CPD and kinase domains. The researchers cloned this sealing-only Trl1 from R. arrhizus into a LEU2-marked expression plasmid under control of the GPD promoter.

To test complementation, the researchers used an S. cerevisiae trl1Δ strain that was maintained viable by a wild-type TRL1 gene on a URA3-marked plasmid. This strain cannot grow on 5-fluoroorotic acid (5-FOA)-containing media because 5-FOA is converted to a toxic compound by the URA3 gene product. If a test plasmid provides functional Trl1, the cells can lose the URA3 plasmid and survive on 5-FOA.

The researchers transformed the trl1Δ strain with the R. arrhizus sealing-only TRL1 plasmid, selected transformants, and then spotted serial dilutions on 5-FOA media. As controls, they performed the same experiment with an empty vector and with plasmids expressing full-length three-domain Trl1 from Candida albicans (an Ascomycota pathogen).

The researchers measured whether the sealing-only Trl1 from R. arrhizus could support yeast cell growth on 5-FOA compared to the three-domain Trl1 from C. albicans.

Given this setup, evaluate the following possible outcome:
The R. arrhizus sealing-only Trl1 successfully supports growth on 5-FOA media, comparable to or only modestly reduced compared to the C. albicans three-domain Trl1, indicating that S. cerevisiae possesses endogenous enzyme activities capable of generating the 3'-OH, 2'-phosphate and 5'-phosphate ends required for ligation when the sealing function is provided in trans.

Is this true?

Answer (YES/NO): NO